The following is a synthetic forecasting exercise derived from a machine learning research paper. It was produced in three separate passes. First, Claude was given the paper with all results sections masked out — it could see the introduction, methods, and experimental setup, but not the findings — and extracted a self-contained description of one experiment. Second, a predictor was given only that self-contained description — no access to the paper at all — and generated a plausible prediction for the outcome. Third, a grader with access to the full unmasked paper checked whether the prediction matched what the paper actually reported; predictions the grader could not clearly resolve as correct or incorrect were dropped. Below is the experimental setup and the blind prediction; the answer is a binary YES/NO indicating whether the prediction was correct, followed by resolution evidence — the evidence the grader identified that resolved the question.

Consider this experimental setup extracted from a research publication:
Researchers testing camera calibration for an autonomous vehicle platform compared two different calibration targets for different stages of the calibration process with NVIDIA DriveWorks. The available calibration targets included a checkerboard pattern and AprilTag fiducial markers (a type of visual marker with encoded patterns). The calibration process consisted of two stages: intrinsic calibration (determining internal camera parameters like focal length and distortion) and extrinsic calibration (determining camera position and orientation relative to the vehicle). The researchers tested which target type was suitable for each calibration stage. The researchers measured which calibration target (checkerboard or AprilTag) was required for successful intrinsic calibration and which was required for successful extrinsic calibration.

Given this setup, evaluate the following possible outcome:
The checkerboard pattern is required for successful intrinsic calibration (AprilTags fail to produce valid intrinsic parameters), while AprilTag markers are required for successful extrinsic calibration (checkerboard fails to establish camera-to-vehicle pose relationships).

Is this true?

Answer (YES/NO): YES